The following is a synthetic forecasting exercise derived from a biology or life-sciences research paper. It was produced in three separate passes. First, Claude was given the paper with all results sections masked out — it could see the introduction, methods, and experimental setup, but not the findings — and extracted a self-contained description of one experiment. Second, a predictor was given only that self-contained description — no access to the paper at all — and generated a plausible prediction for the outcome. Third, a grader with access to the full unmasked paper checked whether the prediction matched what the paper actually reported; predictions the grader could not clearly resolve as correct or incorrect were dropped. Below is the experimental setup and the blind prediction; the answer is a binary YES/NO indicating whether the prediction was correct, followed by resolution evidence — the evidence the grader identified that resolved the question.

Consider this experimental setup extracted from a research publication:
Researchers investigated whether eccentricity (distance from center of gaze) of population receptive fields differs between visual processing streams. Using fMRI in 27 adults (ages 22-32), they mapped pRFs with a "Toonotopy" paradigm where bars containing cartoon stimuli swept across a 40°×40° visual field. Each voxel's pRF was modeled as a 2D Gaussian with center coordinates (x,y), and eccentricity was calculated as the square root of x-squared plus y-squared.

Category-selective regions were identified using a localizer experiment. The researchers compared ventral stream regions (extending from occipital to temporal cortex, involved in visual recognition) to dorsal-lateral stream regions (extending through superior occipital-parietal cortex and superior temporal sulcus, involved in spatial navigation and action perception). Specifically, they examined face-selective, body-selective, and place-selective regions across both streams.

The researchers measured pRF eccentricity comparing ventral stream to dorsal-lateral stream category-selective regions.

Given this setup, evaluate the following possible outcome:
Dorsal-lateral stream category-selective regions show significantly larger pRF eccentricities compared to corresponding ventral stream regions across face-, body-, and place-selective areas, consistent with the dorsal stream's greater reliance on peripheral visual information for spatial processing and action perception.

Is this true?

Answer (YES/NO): NO